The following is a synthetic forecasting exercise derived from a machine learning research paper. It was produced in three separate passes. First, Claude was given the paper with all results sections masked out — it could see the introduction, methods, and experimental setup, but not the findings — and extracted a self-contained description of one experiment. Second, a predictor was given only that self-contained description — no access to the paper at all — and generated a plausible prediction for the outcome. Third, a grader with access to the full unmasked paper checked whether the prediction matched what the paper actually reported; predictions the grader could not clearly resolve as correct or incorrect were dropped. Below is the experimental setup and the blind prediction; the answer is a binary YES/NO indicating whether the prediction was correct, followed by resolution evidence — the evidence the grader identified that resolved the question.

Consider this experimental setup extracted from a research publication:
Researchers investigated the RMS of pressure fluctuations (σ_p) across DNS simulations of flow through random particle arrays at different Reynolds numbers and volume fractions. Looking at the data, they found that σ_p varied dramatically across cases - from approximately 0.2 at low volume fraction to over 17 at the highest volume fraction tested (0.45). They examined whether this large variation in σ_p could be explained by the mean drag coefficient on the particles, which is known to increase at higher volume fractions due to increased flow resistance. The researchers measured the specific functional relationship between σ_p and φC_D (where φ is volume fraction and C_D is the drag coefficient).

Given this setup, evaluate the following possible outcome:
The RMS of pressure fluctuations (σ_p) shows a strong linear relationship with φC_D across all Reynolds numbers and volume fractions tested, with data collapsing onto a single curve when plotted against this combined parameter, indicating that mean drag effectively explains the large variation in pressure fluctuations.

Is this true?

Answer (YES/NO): YES